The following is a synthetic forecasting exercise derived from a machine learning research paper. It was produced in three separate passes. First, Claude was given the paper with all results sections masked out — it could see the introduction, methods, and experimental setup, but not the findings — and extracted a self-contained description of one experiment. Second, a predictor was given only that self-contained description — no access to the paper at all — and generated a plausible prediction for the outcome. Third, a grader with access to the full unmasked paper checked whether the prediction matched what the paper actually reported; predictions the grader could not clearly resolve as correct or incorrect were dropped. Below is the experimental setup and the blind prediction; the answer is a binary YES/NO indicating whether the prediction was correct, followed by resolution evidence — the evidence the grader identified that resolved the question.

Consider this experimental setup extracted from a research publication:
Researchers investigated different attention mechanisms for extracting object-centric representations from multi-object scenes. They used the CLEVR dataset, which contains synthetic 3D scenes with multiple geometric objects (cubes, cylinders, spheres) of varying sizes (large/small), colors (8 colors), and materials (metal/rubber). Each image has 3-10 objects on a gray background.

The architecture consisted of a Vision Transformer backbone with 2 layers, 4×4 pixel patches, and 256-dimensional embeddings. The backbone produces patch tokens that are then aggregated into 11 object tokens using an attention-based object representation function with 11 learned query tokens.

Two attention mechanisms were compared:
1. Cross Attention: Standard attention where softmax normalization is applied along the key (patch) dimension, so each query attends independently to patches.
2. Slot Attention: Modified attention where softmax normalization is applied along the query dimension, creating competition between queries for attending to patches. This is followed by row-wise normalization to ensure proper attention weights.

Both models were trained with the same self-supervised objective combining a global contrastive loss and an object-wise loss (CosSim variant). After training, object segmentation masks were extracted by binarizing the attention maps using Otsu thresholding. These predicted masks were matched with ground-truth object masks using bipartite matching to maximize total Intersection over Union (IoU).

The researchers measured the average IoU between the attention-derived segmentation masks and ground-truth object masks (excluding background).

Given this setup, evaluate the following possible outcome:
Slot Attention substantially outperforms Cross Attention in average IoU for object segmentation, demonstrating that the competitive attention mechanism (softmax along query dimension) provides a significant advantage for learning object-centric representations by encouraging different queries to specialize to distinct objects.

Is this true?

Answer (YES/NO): YES